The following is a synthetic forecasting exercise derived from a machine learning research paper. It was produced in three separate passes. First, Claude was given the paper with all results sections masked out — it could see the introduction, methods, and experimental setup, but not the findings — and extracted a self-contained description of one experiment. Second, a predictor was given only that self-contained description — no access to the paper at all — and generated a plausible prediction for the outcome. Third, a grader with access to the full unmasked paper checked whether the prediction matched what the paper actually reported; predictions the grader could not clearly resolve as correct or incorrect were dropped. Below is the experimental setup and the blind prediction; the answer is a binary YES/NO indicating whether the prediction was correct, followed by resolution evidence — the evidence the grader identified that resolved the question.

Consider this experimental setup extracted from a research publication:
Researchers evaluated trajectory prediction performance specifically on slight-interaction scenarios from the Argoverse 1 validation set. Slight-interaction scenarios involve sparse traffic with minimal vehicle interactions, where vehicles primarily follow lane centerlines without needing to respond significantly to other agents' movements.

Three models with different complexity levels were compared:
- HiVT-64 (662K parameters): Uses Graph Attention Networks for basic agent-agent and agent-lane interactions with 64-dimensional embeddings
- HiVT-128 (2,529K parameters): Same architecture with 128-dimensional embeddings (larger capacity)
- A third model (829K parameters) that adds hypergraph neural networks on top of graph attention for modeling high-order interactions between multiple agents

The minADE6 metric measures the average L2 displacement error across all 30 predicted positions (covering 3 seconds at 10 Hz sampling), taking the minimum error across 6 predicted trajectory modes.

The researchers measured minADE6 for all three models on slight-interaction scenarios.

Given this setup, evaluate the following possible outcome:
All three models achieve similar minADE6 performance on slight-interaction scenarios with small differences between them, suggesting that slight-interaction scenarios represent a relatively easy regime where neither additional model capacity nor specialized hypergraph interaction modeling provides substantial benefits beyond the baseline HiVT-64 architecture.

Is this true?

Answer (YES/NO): YES